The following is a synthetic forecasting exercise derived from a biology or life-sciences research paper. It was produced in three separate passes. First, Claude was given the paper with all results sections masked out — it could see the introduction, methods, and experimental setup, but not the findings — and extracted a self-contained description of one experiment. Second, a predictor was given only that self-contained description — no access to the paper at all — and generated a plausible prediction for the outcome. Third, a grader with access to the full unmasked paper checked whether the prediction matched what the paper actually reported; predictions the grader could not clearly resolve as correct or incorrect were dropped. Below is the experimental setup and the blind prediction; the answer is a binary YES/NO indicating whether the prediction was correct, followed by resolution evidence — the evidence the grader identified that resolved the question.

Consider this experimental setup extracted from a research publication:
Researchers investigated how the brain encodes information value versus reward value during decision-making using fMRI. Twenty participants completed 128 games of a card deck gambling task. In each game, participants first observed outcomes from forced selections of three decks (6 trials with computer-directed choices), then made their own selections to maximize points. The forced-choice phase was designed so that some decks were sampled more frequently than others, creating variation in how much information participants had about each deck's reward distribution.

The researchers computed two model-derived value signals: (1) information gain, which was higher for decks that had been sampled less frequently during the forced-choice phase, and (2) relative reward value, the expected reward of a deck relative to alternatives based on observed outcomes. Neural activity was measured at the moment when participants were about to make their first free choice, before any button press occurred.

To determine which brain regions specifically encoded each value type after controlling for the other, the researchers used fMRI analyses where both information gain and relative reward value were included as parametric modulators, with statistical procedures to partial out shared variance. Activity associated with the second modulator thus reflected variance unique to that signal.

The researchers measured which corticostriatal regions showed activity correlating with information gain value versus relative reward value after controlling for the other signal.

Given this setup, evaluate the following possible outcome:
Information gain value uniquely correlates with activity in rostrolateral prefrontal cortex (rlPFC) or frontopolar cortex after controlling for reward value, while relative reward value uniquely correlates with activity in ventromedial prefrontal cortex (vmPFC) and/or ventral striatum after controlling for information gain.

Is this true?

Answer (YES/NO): NO